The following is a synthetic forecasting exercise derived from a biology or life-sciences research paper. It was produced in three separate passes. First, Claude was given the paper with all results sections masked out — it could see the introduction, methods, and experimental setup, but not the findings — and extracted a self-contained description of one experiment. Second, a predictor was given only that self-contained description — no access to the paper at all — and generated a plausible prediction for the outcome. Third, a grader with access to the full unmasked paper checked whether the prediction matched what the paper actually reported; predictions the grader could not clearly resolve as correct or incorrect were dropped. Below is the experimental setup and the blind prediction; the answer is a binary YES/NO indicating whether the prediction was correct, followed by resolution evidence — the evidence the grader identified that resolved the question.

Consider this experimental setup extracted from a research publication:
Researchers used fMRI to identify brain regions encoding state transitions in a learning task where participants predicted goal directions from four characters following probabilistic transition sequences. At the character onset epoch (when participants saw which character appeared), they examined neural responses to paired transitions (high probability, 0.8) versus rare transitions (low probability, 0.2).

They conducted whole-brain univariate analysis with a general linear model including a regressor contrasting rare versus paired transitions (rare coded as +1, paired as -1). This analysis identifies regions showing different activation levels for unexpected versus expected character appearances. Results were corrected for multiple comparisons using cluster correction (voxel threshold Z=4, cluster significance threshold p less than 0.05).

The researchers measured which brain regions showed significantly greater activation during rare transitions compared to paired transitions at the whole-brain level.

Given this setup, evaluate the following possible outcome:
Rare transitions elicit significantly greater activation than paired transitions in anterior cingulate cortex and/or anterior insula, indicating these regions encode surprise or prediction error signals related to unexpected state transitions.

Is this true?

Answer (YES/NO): NO